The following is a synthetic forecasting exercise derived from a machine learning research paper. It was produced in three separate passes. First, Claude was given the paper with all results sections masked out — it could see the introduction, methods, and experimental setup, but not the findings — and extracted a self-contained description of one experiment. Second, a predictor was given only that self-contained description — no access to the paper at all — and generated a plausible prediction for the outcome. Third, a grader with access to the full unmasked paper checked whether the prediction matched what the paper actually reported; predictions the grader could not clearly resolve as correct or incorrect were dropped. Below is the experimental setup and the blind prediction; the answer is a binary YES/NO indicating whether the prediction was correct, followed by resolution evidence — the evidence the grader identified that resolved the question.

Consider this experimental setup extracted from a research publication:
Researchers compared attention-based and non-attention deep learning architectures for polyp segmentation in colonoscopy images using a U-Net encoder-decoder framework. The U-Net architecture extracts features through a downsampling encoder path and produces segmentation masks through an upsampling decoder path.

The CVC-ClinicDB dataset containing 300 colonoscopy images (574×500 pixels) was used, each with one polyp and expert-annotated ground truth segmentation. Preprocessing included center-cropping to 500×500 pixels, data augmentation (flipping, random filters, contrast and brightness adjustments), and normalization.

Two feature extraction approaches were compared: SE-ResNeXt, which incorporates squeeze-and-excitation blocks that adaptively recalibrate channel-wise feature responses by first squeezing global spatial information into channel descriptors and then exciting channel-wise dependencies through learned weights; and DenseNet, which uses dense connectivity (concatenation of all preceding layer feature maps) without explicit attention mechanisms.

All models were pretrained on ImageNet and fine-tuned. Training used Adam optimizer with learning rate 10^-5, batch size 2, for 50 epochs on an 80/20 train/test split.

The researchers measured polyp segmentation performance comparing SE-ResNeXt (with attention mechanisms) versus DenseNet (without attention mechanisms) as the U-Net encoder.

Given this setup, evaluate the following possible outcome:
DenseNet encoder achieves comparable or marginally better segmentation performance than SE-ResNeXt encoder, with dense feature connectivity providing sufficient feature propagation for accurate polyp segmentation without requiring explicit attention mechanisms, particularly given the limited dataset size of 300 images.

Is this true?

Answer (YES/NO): YES